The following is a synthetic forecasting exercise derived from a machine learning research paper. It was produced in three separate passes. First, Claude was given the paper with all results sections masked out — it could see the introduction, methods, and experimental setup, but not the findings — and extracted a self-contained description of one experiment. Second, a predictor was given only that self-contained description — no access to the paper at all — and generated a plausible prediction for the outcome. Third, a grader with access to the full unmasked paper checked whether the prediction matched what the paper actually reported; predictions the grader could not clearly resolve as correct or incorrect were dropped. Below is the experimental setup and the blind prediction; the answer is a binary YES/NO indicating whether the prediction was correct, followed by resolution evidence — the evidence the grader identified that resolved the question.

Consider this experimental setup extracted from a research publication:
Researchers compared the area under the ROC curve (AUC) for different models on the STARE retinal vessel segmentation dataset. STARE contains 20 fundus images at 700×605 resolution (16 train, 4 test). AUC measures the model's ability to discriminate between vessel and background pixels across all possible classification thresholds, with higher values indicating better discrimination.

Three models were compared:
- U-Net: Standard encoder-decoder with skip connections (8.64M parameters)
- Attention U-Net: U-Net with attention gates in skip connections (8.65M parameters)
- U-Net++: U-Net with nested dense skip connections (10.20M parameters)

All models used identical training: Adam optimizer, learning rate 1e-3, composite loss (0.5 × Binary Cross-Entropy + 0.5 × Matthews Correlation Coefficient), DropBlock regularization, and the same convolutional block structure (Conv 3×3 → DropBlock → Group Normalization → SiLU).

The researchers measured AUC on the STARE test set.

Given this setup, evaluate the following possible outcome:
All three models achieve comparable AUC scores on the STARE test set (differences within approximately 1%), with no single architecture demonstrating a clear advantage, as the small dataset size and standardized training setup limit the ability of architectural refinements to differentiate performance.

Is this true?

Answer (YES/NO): YES